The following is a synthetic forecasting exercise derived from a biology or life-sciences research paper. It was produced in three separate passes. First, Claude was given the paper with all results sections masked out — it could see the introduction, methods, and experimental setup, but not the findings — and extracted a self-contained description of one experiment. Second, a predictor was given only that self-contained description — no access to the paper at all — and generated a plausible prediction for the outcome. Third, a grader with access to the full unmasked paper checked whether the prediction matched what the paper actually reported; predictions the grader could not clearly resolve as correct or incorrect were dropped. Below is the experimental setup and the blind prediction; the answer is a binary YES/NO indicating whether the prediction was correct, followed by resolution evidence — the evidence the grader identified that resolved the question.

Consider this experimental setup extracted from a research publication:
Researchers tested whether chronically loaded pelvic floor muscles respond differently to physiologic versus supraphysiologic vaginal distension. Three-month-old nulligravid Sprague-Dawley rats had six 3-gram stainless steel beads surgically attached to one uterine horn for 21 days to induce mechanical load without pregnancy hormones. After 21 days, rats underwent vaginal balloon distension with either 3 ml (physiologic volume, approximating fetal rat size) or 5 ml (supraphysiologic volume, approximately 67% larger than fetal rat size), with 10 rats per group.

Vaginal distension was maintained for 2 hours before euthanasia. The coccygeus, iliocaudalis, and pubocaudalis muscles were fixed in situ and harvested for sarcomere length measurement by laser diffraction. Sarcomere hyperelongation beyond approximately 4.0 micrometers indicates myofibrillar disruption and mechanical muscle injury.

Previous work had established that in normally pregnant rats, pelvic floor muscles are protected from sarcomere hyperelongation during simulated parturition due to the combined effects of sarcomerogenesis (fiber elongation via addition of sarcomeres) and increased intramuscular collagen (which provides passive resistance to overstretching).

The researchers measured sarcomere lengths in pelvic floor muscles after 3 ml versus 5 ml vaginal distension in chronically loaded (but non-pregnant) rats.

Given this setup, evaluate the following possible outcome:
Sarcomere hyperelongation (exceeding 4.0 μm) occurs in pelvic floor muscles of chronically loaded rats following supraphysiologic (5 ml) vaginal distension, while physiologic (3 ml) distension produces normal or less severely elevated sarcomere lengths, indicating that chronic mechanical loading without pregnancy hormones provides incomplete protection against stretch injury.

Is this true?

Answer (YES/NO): YES